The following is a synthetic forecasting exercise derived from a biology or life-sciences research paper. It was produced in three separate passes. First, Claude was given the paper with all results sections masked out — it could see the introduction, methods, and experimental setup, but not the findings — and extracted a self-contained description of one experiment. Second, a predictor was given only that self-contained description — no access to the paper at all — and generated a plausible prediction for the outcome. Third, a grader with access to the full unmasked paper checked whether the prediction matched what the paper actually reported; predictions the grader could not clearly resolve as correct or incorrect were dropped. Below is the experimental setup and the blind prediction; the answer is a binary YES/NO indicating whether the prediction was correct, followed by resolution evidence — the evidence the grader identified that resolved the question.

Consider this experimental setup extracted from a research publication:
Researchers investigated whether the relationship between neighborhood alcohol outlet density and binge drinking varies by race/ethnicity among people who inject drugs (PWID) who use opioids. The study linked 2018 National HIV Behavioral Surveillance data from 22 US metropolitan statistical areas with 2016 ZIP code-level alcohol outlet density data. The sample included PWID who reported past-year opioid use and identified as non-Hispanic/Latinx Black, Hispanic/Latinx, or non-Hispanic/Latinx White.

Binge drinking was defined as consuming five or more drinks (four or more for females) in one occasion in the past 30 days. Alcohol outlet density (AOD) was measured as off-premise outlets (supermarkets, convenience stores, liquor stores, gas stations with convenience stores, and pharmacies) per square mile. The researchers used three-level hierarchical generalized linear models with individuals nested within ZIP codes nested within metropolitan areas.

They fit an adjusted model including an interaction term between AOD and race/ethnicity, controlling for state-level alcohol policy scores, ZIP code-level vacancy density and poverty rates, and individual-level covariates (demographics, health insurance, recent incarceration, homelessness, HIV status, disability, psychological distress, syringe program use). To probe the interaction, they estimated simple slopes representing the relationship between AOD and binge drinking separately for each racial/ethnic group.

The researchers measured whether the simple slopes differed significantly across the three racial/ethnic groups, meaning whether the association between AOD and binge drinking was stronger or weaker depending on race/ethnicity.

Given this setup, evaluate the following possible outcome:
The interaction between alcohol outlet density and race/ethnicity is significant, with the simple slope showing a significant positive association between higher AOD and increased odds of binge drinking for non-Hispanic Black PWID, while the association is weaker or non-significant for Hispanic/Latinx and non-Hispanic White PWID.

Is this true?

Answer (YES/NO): NO